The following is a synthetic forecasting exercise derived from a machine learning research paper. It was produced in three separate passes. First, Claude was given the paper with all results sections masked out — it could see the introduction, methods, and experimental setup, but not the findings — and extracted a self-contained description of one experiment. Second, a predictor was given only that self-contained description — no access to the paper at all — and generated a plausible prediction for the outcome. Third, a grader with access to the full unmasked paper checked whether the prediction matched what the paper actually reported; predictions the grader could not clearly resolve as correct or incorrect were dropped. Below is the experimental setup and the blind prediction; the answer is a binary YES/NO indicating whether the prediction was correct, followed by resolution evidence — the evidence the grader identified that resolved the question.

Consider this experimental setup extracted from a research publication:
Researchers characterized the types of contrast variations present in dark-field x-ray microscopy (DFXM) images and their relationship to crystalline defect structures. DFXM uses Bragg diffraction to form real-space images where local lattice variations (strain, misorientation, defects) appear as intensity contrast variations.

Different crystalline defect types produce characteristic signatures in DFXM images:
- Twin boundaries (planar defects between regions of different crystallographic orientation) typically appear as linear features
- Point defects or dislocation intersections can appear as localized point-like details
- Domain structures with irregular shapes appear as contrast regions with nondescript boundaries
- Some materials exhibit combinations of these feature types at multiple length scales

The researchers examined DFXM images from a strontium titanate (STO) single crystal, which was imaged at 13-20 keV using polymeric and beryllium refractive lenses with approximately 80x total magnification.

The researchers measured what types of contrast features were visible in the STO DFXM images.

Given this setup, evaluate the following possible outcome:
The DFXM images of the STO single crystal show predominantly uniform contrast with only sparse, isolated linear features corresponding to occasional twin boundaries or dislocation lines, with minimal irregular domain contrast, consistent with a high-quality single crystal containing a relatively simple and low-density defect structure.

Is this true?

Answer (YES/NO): NO